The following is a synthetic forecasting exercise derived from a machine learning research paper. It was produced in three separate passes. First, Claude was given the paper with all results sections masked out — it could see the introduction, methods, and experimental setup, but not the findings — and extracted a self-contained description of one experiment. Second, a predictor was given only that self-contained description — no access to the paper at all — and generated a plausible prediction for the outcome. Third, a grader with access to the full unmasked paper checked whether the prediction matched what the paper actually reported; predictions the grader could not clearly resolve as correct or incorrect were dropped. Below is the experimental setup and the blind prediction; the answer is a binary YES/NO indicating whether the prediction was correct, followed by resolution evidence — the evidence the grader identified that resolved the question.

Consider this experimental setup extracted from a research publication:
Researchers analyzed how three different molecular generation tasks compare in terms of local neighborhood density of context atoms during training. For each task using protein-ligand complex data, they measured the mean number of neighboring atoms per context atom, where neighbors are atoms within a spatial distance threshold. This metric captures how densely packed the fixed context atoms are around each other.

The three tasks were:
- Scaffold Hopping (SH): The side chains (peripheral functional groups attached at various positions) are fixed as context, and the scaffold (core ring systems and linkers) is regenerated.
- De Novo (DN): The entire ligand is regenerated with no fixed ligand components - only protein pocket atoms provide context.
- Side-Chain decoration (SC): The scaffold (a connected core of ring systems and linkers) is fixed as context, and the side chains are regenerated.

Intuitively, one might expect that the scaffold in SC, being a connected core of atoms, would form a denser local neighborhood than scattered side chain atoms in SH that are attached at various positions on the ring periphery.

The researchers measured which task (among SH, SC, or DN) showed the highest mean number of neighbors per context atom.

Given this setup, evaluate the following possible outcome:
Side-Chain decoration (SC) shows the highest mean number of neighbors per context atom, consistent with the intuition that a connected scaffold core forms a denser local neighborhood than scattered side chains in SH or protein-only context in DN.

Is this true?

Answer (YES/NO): NO